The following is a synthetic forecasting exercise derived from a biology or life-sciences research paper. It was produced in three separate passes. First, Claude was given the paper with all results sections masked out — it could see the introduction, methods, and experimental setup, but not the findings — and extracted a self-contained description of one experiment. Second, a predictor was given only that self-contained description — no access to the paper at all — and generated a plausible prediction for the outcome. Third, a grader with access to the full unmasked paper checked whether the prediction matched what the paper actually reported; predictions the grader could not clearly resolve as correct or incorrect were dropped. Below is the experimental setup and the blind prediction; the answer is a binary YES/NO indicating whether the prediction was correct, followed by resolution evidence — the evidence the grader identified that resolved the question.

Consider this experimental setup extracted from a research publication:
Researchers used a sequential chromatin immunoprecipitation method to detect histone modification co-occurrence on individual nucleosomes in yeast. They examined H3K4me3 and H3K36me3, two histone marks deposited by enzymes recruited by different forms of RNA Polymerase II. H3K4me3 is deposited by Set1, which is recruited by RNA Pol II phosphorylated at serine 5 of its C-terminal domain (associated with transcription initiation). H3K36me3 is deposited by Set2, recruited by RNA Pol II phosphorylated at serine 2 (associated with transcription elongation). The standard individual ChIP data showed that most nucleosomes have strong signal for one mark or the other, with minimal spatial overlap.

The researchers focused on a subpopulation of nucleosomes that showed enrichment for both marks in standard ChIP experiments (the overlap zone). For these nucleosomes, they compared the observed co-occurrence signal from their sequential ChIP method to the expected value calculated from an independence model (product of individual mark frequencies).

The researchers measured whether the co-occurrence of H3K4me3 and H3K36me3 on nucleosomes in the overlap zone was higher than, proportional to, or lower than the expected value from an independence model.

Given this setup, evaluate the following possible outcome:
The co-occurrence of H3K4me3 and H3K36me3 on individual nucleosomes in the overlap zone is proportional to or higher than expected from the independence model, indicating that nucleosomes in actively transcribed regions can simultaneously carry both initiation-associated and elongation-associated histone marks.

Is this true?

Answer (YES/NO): YES